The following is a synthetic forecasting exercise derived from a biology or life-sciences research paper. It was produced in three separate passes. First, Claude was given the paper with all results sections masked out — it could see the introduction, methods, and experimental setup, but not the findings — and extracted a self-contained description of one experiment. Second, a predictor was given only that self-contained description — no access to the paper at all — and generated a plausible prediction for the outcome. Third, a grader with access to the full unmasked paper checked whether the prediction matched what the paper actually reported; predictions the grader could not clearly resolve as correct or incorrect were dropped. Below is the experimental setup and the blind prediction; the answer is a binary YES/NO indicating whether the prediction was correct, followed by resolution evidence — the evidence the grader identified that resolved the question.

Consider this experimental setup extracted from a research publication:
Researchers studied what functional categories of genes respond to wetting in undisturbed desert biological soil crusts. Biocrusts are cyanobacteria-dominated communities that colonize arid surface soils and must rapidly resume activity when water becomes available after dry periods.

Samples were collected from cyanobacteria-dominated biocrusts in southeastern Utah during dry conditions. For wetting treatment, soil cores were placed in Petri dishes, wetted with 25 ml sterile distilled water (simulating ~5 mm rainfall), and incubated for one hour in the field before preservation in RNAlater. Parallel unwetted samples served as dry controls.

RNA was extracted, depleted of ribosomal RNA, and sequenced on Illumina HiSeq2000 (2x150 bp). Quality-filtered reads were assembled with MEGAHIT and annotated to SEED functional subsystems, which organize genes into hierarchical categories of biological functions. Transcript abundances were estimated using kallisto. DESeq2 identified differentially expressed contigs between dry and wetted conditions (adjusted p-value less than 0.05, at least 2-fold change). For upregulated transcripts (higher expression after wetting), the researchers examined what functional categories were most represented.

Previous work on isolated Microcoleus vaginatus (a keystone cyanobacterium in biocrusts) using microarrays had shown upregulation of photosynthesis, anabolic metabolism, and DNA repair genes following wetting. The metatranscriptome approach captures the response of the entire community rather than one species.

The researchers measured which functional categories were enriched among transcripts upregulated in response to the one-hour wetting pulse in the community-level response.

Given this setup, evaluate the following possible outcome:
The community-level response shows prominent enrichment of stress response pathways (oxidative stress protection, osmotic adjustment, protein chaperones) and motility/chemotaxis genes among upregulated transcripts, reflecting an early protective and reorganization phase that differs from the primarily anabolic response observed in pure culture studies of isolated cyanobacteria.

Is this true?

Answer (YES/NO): NO